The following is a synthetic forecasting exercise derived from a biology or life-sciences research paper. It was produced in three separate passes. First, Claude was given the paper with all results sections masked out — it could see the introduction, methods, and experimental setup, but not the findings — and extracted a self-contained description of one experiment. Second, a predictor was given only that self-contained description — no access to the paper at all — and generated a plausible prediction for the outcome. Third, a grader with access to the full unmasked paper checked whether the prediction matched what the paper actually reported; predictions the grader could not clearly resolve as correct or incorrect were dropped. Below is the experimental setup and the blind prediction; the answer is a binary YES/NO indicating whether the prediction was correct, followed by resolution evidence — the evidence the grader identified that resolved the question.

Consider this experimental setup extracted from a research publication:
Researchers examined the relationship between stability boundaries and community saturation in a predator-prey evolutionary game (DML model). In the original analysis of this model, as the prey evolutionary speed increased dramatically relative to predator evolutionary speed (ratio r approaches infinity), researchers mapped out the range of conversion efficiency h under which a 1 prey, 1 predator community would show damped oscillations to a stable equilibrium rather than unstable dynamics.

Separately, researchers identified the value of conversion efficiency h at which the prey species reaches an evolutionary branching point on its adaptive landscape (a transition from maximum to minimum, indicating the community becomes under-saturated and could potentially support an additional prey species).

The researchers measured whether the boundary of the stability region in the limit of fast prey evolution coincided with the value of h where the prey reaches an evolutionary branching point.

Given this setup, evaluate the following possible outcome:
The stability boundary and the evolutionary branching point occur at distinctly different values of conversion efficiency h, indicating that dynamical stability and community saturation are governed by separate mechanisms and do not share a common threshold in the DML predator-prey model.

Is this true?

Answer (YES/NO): NO